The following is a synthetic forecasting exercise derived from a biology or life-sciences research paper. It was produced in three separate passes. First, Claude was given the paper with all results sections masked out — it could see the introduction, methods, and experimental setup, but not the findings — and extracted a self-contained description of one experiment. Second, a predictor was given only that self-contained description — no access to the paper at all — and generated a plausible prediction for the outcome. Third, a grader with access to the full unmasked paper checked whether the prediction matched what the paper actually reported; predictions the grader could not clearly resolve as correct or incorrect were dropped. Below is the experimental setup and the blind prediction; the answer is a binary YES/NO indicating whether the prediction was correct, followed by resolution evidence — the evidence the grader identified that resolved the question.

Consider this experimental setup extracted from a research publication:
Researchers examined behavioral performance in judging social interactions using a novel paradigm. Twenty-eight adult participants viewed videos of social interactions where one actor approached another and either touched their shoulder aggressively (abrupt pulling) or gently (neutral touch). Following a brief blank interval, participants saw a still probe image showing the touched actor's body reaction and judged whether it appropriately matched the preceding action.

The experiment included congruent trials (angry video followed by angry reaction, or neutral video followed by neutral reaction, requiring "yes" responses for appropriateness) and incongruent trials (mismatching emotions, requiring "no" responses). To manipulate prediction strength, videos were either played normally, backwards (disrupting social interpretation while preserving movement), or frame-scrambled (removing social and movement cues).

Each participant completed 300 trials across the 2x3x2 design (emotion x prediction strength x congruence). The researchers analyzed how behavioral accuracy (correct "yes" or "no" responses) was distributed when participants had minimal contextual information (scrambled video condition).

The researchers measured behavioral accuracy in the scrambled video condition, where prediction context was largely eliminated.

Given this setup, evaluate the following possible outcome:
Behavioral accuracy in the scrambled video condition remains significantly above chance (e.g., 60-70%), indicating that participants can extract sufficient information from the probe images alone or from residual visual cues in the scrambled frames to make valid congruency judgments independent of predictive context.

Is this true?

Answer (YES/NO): NO